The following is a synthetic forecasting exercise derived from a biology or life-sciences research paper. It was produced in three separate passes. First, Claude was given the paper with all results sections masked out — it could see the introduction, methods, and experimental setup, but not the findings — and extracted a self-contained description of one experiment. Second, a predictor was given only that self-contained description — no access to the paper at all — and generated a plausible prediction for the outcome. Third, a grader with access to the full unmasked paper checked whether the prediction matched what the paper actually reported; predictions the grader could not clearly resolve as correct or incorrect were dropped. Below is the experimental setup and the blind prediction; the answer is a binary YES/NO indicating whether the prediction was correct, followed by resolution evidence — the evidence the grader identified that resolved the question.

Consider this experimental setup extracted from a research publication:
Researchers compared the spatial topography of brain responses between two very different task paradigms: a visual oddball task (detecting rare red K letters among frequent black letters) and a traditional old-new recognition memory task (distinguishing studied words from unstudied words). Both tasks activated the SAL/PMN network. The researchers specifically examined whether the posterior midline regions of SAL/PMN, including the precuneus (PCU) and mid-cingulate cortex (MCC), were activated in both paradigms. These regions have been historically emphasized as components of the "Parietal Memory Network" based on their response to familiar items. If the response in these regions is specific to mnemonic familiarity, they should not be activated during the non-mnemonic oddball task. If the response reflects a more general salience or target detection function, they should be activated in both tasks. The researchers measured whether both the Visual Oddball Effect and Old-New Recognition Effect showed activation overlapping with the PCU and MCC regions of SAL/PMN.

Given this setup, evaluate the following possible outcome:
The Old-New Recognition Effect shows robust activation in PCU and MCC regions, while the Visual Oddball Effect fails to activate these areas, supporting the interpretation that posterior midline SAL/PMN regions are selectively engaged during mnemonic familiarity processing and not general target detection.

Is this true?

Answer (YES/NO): NO